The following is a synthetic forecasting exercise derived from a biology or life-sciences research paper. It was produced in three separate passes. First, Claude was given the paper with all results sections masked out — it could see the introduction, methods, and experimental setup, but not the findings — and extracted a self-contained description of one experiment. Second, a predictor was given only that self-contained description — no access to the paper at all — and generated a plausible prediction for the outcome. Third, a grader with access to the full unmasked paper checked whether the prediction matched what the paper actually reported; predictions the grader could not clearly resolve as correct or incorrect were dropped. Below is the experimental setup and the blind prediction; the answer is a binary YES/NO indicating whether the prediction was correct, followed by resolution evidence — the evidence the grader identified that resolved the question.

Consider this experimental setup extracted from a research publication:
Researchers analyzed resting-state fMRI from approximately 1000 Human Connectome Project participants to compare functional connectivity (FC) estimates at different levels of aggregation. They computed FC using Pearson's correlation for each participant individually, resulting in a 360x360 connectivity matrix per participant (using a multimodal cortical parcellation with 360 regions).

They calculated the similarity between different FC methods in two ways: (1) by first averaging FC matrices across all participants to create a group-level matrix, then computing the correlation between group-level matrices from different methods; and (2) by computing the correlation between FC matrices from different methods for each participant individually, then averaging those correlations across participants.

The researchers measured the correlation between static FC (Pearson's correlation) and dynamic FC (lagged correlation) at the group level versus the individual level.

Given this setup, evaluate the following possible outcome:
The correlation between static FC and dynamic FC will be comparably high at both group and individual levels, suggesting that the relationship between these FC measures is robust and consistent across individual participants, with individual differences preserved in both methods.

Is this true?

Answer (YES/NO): YES